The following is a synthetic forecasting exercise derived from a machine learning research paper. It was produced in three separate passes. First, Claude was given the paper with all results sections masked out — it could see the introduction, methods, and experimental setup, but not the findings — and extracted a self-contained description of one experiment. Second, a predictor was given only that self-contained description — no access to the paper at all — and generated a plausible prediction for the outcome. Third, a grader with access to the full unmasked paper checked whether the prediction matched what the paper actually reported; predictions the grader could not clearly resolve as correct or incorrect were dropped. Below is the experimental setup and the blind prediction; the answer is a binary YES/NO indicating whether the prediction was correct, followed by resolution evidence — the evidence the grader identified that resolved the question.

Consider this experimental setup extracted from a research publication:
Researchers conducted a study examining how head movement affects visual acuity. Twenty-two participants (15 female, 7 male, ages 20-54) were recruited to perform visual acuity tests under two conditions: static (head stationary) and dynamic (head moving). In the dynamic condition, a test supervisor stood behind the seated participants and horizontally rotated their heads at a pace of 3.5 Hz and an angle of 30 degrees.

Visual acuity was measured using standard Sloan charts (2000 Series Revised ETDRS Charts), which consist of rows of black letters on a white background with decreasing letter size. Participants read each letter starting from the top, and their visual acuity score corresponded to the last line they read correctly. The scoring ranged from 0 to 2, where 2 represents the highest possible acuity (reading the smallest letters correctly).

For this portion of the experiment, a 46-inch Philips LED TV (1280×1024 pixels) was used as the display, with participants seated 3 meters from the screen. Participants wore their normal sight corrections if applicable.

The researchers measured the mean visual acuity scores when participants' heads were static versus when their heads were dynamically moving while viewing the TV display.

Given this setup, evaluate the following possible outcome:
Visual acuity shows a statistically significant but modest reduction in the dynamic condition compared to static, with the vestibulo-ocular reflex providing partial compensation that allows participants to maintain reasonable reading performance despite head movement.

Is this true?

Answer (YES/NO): NO